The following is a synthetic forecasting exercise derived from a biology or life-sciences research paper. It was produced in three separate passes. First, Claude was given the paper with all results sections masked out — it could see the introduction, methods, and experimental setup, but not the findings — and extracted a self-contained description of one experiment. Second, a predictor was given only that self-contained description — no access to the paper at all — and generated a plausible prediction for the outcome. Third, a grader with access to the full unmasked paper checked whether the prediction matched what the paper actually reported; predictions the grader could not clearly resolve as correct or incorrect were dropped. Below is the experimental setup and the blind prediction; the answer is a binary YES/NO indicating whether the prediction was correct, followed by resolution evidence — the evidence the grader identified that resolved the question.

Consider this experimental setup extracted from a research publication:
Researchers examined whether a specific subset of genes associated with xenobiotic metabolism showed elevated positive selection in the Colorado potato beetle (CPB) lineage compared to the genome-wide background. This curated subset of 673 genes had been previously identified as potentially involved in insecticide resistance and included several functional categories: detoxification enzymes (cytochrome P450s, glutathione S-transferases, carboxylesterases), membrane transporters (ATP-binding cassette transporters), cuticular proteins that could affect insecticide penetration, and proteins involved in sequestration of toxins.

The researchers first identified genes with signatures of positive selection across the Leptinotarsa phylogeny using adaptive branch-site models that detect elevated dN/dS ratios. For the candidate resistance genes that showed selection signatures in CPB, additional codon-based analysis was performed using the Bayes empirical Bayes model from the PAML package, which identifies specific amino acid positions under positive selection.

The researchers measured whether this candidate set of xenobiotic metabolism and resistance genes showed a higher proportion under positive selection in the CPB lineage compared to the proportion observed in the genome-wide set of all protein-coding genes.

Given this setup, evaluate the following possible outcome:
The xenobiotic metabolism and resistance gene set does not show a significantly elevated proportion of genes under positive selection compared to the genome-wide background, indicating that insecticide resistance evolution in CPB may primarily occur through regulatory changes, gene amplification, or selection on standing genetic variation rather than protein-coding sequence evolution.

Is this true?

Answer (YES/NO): NO